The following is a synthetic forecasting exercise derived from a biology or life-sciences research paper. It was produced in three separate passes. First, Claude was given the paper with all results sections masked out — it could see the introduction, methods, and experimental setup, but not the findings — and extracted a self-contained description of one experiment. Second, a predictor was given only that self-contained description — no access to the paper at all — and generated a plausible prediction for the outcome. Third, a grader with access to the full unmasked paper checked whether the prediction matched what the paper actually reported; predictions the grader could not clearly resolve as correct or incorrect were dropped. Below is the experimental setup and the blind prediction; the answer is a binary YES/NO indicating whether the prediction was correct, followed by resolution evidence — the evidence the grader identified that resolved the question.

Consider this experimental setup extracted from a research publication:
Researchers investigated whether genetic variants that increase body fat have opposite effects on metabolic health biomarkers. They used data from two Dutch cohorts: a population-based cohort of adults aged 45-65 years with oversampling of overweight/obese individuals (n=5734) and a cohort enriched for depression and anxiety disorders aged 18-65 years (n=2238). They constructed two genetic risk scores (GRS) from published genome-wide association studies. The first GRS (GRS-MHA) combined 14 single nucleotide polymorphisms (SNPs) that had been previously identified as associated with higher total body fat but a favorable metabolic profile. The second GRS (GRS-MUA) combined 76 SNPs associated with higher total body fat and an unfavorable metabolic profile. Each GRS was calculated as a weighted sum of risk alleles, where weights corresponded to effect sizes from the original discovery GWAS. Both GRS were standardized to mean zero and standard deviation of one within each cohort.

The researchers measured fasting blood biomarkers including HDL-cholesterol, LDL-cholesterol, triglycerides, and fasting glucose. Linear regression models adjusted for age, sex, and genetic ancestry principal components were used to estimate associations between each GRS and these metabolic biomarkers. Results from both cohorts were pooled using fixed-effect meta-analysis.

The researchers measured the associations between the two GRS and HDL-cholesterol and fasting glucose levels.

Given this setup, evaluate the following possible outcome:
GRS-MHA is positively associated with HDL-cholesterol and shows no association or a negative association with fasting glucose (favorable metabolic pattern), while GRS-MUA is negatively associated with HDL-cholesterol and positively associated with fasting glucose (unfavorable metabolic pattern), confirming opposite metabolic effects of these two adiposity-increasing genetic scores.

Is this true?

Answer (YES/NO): YES